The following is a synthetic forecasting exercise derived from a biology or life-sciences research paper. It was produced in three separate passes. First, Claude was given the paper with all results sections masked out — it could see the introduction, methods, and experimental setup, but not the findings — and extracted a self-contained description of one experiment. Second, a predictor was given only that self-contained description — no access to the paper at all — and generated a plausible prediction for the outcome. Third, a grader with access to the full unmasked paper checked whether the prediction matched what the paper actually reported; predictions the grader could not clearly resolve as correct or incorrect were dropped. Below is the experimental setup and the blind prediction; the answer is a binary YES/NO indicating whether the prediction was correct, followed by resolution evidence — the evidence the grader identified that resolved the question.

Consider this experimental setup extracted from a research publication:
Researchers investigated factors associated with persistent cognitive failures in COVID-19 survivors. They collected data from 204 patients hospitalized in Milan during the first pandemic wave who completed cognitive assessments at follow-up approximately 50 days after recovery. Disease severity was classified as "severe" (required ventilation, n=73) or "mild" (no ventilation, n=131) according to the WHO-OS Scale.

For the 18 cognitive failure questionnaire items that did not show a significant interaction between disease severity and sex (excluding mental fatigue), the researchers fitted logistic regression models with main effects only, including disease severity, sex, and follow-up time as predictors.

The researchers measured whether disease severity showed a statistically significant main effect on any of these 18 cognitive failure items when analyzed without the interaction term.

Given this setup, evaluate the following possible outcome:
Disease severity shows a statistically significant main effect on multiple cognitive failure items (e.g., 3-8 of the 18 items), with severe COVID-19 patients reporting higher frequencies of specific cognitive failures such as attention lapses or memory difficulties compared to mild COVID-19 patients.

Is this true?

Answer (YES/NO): NO